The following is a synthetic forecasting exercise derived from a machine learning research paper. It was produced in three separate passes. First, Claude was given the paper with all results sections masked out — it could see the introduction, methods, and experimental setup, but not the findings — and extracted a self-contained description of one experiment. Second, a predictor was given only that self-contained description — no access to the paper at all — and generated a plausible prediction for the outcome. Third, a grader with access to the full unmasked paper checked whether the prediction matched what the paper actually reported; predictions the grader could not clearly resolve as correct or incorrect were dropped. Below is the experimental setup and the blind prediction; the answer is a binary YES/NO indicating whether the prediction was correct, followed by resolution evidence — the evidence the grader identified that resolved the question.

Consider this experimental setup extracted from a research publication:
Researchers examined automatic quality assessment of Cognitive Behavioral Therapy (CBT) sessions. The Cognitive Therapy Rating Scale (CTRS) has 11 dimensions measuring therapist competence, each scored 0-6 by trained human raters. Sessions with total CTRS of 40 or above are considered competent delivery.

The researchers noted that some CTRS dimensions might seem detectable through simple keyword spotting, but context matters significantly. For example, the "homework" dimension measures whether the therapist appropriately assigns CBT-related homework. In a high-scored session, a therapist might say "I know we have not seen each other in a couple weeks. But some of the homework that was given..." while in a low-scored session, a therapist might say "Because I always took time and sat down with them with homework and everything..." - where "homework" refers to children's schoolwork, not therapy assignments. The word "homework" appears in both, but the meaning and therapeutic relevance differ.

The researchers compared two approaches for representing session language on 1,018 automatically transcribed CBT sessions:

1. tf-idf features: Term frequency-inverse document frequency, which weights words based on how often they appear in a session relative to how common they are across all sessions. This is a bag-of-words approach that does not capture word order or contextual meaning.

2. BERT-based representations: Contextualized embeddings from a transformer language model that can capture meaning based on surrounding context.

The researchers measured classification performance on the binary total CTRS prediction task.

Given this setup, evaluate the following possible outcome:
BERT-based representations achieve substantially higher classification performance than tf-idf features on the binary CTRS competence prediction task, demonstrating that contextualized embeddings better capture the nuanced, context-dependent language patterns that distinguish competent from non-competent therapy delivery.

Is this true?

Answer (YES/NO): NO